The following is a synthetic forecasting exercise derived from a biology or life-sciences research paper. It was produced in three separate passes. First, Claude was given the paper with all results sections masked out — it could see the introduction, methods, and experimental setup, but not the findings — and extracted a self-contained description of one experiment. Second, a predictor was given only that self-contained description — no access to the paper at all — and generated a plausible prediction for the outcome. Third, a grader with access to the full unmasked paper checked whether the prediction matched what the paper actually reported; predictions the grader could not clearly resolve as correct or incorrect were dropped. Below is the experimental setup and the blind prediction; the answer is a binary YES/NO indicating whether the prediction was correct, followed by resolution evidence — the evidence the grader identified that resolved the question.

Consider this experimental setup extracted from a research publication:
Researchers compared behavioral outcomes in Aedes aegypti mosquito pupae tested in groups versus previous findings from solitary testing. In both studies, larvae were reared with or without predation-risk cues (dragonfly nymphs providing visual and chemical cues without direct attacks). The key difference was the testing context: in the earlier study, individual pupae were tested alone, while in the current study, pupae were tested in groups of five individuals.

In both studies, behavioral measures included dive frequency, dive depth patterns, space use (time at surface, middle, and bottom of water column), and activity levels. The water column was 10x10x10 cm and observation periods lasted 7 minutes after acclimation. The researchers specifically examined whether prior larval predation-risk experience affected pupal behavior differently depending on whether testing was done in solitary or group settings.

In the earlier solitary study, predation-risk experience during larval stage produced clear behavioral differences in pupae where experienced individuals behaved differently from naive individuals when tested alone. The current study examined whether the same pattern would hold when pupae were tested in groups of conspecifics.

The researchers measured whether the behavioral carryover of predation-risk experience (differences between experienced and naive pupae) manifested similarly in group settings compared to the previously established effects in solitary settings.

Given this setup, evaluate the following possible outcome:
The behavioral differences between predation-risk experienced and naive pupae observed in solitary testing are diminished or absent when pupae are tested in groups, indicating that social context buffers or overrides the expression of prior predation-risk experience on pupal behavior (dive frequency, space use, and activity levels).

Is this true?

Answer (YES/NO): YES